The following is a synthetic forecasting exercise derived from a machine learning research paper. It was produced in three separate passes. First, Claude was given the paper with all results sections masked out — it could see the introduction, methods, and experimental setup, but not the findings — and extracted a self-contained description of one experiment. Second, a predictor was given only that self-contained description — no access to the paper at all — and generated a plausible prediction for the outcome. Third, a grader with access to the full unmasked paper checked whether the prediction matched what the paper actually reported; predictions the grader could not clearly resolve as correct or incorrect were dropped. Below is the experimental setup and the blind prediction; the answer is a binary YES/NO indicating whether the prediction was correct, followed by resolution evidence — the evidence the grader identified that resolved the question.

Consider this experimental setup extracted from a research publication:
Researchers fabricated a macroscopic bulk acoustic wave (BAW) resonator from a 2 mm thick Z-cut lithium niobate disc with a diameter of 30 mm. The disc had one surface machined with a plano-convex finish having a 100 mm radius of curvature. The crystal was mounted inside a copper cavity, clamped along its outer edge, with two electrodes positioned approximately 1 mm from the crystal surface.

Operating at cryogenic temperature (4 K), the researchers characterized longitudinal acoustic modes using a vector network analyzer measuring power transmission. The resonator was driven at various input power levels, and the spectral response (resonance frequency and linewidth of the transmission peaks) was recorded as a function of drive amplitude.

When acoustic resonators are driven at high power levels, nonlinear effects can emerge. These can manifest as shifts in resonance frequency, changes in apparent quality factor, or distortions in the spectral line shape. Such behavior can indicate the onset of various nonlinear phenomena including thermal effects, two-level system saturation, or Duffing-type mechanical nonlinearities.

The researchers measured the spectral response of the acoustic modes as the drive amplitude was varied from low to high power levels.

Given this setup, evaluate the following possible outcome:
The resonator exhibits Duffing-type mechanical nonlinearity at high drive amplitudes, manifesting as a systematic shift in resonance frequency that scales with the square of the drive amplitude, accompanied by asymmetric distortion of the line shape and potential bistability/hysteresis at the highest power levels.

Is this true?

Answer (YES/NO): NO